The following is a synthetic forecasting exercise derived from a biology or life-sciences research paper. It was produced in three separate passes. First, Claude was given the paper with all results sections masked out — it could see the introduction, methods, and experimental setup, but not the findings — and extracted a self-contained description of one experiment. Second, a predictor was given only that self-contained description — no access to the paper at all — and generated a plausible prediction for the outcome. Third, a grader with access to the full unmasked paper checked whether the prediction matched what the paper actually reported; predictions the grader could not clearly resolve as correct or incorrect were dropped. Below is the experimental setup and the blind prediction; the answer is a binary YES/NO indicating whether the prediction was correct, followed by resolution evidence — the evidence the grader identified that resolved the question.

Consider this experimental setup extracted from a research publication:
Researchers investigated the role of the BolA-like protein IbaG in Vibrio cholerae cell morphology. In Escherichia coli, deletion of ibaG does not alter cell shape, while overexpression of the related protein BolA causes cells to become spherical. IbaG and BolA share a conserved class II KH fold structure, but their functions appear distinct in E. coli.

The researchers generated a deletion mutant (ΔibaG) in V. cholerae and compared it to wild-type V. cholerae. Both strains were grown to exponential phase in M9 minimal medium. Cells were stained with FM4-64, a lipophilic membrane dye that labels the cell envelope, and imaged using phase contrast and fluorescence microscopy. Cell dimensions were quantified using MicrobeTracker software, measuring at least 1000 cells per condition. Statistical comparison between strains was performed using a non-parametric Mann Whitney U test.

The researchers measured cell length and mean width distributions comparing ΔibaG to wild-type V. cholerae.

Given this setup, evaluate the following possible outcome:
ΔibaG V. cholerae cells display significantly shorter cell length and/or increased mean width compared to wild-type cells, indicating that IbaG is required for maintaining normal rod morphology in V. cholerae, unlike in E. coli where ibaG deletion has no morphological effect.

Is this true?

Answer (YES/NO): NO